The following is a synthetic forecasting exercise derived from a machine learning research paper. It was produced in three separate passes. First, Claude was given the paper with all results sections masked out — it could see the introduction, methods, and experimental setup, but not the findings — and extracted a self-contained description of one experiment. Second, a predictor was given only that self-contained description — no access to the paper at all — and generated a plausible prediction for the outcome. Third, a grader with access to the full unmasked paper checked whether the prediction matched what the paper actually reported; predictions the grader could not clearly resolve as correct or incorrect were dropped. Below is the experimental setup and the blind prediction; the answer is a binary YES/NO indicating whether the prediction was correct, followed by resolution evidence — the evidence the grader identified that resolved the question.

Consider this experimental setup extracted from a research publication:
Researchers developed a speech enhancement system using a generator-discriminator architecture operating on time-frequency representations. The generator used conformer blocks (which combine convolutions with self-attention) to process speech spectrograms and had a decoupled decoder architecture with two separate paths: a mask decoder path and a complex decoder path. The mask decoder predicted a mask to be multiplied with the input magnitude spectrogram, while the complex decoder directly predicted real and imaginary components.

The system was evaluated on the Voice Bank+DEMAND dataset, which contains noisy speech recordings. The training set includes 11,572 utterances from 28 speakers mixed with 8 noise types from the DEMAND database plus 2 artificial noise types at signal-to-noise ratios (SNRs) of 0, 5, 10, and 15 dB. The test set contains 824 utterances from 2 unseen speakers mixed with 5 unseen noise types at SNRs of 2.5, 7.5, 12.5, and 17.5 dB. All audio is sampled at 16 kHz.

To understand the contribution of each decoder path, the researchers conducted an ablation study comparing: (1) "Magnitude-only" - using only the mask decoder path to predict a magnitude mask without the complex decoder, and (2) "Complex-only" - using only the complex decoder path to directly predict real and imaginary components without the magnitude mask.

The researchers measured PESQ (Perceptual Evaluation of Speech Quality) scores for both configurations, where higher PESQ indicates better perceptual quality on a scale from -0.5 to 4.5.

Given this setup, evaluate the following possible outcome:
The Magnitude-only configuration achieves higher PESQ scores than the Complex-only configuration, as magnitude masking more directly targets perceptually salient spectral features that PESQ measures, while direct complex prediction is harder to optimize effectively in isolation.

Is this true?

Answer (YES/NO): NO